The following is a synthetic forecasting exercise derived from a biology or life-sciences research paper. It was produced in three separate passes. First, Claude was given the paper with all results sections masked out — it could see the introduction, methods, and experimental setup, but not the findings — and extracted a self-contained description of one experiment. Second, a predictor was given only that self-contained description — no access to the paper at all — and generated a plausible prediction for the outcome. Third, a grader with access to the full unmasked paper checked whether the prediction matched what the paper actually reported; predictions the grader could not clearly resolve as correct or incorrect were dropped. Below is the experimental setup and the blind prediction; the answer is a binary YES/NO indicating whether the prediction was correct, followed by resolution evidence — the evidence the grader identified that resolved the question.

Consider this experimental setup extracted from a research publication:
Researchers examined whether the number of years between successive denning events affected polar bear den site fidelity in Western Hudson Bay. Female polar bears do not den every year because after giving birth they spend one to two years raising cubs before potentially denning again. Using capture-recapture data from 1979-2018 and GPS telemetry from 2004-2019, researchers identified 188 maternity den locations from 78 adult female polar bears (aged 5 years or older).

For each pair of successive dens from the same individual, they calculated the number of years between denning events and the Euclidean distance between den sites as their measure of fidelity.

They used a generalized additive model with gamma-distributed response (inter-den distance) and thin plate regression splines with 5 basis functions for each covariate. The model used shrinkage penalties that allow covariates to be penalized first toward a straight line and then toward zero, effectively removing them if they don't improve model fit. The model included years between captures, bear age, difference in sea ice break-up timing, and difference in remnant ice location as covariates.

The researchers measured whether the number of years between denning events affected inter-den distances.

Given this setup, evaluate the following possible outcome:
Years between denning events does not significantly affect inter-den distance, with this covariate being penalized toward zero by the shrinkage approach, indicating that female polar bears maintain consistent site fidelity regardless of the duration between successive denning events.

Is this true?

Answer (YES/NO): NO